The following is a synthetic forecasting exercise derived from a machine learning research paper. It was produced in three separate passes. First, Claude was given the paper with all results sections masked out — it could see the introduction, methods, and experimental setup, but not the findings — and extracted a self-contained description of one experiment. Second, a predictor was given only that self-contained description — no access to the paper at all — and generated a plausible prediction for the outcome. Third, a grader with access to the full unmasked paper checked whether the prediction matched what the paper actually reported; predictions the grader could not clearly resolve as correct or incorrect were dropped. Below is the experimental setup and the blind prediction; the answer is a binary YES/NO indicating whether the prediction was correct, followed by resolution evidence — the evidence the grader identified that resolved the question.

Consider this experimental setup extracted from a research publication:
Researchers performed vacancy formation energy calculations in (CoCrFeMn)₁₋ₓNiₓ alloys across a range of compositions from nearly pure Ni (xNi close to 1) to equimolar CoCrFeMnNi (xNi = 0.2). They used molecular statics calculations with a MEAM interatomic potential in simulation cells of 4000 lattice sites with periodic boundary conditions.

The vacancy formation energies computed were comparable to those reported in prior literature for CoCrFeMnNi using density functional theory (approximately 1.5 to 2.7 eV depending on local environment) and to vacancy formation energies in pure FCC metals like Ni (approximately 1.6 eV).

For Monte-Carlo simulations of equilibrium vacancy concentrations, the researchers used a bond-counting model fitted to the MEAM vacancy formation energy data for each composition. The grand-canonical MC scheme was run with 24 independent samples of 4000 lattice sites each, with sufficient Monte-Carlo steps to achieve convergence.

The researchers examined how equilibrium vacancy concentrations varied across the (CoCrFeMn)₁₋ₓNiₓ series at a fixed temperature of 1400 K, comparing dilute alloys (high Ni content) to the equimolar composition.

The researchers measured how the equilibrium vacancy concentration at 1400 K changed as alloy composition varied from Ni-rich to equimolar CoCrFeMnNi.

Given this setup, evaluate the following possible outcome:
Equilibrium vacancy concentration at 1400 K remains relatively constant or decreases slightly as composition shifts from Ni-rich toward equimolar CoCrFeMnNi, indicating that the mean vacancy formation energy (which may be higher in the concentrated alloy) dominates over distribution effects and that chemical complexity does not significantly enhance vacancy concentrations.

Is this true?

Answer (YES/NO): NO